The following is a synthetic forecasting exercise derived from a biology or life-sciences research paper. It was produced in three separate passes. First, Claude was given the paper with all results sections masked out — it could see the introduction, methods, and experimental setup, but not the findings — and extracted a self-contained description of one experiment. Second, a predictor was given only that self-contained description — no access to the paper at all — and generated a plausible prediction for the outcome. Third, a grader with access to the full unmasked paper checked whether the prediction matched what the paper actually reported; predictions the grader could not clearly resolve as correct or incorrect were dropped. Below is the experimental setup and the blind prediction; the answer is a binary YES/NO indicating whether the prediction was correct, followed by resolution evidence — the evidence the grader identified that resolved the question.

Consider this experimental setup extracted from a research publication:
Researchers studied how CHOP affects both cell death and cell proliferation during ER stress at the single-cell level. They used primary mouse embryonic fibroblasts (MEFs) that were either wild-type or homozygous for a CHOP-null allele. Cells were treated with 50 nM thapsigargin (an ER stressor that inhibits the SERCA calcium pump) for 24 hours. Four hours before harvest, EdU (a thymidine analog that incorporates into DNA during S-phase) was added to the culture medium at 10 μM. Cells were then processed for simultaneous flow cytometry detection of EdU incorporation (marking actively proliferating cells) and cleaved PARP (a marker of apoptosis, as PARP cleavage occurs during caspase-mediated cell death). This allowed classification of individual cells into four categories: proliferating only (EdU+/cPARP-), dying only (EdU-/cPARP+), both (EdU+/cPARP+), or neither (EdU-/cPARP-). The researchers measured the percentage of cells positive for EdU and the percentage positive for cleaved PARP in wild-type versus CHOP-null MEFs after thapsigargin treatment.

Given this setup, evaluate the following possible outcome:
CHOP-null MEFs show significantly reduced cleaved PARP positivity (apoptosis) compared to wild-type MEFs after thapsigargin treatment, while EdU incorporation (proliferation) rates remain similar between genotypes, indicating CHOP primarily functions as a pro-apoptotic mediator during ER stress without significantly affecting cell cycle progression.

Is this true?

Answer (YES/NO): NO